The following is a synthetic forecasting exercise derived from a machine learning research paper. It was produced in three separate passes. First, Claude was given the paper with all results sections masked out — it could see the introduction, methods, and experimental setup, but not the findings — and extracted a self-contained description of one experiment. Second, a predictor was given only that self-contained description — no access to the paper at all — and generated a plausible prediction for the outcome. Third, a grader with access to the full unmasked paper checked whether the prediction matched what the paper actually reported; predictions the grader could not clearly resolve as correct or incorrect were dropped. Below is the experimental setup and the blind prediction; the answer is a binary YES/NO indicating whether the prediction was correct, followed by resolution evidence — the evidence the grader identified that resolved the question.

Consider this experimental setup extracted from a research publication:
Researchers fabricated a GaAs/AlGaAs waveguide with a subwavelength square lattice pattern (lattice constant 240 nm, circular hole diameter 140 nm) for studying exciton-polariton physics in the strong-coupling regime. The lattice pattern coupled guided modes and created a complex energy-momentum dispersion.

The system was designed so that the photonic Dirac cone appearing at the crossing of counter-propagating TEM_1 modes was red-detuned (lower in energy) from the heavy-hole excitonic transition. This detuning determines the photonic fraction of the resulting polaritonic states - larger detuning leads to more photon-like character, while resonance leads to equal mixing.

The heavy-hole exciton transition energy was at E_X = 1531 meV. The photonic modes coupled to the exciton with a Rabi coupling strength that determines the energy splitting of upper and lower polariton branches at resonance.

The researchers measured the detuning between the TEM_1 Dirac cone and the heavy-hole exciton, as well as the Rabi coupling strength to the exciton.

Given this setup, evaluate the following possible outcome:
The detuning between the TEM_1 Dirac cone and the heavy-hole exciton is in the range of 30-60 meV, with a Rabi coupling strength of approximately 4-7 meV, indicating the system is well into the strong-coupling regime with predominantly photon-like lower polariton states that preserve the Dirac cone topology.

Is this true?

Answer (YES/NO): NO